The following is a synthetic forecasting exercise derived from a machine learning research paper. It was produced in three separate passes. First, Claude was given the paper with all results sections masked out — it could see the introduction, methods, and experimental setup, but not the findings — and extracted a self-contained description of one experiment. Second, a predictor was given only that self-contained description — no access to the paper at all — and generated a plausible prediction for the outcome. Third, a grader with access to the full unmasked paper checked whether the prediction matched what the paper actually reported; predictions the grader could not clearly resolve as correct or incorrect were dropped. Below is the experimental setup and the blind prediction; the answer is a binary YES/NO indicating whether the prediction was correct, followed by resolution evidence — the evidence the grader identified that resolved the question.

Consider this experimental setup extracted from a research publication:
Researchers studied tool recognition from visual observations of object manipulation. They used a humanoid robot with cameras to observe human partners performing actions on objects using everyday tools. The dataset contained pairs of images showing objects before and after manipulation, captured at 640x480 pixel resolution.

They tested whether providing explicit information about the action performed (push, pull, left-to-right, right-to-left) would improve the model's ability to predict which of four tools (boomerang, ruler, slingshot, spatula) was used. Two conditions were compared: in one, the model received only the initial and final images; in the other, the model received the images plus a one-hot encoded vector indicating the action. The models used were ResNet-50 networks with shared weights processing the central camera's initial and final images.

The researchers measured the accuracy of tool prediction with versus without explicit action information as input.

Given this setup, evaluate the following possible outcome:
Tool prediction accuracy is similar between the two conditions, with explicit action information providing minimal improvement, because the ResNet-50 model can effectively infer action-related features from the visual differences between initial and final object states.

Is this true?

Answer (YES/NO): YES